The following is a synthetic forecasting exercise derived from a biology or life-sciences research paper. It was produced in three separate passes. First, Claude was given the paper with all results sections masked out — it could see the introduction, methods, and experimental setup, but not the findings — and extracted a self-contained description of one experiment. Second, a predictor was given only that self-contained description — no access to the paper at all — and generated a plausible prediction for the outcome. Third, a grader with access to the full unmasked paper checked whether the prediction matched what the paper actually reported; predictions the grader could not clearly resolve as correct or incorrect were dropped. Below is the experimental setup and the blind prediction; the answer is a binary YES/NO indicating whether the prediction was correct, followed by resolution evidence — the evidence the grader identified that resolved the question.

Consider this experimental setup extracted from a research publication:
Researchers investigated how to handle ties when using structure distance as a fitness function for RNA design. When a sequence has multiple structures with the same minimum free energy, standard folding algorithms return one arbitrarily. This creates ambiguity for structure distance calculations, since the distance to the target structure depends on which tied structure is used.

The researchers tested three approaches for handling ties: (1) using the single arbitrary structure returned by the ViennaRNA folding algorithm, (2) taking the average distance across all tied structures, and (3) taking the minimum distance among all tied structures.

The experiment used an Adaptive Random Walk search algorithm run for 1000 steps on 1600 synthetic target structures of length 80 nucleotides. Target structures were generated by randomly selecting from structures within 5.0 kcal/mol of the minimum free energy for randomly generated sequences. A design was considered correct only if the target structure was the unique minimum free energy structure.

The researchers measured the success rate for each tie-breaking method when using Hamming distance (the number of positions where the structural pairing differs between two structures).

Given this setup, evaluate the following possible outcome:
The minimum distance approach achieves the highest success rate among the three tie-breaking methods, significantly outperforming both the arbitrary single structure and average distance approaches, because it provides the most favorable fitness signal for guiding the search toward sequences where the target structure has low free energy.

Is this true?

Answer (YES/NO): NO